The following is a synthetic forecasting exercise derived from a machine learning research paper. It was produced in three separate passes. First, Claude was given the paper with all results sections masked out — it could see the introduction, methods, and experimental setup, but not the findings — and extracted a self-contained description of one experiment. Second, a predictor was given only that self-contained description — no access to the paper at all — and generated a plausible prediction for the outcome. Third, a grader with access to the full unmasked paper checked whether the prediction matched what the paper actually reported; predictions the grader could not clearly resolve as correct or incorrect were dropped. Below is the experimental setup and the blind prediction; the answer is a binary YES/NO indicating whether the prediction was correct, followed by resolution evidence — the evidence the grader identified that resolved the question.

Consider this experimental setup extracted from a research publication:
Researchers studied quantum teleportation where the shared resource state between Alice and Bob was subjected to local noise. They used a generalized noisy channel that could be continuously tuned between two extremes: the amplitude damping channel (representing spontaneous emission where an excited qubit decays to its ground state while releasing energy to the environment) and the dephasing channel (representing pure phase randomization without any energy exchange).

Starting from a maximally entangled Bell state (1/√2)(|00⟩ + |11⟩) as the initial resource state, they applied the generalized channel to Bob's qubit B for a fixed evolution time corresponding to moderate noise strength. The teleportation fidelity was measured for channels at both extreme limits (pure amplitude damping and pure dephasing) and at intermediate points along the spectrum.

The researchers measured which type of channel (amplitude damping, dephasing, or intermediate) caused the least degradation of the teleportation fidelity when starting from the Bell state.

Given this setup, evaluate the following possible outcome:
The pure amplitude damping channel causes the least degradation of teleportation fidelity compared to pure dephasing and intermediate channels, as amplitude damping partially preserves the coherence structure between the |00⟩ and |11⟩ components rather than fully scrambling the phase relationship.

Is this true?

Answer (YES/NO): NO